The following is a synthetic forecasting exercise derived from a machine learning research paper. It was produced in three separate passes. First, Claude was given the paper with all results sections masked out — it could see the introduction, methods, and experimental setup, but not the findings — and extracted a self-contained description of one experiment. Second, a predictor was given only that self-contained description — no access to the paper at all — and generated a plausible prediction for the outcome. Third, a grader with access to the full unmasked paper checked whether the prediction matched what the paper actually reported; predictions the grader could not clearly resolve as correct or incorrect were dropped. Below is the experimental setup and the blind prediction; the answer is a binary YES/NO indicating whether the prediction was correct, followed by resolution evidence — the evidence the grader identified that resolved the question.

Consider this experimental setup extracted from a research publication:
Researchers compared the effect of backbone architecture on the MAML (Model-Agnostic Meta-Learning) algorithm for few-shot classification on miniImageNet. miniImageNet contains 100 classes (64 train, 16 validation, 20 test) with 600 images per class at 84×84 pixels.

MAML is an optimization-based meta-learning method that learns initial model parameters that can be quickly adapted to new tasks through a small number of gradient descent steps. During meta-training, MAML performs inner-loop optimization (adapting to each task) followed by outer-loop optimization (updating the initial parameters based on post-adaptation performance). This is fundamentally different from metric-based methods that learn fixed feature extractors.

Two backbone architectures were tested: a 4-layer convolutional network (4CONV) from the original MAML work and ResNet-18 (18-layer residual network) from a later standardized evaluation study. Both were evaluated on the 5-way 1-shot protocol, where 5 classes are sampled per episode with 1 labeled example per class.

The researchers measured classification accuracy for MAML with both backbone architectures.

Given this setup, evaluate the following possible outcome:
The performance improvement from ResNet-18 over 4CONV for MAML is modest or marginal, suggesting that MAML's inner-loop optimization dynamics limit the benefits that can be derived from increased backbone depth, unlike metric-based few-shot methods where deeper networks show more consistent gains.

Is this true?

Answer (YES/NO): YES